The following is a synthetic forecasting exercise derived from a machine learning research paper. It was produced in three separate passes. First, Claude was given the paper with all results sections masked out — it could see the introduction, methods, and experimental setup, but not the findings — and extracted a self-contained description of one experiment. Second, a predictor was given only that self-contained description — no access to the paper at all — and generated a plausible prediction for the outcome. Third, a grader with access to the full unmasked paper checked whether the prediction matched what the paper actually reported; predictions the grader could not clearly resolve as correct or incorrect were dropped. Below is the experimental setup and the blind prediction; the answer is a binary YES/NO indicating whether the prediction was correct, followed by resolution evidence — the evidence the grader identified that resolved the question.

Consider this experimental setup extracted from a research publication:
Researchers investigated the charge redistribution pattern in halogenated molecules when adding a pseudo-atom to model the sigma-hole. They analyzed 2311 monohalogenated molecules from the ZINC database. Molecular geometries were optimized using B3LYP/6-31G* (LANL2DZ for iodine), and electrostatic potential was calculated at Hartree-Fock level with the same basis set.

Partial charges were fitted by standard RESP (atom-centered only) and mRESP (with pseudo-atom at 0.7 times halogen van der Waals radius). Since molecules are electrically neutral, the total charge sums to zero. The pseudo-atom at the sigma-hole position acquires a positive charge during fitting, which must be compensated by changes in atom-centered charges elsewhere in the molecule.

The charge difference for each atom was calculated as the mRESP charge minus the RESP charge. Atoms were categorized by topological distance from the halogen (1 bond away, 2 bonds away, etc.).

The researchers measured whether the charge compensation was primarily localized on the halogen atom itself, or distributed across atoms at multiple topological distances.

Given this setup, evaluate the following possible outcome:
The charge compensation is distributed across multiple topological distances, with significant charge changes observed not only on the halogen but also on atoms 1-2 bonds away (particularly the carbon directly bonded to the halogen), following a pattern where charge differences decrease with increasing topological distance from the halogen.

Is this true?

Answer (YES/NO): YES